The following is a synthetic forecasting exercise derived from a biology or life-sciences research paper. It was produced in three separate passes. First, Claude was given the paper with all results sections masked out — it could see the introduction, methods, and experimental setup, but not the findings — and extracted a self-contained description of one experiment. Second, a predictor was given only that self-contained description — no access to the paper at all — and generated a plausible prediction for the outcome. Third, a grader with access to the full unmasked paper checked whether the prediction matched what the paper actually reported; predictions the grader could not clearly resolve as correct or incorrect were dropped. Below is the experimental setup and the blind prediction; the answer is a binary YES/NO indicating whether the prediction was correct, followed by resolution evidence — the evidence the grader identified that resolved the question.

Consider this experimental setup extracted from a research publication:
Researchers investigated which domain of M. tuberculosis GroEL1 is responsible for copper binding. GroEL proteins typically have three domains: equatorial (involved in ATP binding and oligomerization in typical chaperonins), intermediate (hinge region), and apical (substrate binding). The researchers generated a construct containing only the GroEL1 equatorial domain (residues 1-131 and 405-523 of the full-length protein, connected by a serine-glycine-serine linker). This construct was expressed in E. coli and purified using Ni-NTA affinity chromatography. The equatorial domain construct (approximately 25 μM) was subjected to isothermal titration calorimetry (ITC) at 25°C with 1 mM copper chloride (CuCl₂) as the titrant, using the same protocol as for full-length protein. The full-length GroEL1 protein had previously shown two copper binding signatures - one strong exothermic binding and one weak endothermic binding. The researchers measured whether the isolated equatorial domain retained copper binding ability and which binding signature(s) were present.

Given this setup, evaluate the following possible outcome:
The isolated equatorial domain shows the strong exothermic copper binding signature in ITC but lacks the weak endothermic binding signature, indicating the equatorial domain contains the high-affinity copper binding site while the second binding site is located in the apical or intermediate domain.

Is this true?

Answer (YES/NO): YES